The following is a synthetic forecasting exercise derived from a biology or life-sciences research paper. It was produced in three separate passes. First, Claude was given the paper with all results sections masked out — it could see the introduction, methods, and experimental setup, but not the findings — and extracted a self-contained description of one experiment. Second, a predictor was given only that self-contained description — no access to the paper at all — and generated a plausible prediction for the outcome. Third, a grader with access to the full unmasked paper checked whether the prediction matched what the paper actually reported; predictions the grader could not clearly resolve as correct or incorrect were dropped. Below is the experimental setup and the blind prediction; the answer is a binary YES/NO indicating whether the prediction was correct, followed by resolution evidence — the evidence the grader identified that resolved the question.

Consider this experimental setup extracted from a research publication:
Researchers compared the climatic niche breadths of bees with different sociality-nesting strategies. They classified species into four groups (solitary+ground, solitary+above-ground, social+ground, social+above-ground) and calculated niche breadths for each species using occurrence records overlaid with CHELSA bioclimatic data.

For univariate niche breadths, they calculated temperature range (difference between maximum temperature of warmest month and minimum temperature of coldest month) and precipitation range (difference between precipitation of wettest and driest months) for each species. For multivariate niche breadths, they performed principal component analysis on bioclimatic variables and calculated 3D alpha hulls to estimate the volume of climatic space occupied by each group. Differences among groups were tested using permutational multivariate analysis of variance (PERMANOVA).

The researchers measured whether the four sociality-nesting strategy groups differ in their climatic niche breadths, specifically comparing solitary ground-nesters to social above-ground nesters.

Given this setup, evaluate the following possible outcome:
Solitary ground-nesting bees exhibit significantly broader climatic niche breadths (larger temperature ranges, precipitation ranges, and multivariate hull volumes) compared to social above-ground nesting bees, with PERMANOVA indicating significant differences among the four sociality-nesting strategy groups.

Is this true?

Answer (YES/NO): YES